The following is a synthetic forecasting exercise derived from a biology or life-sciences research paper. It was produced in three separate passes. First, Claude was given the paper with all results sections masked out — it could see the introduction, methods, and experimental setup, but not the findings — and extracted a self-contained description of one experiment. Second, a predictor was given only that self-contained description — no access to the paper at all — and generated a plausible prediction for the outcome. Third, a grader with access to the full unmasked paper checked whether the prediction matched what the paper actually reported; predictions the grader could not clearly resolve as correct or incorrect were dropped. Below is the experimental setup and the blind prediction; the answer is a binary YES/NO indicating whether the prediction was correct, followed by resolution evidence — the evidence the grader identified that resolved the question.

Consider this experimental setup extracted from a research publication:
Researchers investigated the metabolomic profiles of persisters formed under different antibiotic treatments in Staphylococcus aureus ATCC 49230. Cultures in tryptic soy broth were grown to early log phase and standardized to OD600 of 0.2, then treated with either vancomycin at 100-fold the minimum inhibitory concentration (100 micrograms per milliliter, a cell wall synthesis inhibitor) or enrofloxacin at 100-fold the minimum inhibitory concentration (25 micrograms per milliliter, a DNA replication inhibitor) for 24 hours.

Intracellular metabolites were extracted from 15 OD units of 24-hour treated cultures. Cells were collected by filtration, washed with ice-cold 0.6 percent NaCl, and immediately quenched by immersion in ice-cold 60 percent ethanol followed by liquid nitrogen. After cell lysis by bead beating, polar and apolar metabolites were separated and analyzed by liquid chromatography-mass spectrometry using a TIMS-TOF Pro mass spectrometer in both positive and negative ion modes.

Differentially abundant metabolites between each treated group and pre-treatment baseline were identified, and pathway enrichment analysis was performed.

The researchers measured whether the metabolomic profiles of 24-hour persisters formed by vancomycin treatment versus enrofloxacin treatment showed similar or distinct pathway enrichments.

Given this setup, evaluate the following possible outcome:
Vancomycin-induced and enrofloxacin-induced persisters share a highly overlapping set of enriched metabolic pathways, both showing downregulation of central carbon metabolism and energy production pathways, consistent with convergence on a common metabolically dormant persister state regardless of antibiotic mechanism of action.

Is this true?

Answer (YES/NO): NO